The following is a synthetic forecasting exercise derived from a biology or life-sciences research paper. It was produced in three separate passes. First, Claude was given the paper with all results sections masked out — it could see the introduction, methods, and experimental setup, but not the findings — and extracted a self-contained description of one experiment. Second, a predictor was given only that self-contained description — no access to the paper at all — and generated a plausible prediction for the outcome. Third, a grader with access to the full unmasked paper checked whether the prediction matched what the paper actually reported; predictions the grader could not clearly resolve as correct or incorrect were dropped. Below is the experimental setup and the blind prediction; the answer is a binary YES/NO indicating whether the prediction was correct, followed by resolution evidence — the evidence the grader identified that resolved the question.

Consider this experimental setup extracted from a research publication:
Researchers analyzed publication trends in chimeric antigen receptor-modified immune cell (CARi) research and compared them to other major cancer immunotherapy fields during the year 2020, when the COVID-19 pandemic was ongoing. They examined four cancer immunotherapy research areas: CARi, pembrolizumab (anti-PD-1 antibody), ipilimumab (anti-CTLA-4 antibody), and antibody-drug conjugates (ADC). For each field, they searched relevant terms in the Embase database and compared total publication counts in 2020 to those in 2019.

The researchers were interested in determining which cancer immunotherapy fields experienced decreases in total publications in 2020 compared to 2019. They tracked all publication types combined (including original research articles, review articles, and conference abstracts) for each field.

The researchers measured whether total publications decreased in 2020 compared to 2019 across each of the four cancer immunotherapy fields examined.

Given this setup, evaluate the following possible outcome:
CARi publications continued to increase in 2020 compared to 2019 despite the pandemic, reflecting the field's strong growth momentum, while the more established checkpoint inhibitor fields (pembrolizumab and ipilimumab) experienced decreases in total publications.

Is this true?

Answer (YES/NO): YES